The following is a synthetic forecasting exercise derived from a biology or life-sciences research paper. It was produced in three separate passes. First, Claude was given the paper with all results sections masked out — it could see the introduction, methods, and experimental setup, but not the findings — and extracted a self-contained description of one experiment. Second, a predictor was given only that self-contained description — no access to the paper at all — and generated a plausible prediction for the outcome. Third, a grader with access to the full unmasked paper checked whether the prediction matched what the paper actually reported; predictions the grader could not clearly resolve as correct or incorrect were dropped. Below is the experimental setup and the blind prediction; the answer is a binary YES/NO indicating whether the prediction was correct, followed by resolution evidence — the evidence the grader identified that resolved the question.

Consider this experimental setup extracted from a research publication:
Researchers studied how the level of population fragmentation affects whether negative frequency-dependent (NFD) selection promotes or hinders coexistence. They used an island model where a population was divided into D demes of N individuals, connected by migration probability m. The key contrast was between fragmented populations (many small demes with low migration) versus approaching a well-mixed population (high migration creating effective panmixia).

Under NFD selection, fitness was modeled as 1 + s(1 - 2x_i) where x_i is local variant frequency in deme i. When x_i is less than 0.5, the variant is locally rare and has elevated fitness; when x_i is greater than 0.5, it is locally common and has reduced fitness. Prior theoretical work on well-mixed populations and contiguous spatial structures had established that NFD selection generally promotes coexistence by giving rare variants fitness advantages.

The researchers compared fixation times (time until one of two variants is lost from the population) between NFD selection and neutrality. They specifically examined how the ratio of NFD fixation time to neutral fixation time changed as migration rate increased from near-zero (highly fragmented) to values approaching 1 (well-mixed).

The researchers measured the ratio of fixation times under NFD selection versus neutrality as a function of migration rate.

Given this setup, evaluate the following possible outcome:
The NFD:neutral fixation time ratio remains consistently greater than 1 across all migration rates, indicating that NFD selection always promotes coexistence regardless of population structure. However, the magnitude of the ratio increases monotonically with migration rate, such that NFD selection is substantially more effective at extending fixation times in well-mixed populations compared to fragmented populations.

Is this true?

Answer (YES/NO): NO